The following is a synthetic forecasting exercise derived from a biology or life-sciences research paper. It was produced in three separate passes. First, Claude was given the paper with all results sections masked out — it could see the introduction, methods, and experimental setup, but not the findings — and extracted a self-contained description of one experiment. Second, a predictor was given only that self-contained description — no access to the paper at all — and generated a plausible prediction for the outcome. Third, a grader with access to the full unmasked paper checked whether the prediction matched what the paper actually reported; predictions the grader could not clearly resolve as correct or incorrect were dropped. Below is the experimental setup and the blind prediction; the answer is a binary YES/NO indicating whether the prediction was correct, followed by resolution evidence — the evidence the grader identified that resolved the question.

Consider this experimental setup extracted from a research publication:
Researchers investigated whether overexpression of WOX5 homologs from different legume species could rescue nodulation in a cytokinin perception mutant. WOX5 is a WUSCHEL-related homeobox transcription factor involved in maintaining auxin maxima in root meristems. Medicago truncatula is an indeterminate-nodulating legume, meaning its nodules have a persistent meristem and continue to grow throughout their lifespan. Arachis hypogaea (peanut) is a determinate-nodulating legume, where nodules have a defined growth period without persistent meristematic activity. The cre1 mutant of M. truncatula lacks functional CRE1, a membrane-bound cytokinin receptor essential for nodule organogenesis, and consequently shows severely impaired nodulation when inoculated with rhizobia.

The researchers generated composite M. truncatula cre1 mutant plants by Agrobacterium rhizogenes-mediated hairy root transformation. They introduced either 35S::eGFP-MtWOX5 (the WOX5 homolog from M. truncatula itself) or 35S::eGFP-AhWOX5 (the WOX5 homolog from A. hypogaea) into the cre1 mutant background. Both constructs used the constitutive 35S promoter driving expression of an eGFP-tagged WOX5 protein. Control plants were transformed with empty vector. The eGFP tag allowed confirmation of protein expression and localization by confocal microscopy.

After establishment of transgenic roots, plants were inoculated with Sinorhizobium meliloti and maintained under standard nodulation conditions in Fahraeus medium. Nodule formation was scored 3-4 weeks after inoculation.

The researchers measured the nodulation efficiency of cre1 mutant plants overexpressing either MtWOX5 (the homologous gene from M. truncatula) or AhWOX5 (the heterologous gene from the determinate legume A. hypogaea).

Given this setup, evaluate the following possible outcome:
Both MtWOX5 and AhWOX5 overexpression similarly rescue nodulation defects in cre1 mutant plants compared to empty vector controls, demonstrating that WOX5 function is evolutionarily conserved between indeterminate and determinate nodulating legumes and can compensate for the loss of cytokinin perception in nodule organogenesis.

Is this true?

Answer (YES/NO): NO